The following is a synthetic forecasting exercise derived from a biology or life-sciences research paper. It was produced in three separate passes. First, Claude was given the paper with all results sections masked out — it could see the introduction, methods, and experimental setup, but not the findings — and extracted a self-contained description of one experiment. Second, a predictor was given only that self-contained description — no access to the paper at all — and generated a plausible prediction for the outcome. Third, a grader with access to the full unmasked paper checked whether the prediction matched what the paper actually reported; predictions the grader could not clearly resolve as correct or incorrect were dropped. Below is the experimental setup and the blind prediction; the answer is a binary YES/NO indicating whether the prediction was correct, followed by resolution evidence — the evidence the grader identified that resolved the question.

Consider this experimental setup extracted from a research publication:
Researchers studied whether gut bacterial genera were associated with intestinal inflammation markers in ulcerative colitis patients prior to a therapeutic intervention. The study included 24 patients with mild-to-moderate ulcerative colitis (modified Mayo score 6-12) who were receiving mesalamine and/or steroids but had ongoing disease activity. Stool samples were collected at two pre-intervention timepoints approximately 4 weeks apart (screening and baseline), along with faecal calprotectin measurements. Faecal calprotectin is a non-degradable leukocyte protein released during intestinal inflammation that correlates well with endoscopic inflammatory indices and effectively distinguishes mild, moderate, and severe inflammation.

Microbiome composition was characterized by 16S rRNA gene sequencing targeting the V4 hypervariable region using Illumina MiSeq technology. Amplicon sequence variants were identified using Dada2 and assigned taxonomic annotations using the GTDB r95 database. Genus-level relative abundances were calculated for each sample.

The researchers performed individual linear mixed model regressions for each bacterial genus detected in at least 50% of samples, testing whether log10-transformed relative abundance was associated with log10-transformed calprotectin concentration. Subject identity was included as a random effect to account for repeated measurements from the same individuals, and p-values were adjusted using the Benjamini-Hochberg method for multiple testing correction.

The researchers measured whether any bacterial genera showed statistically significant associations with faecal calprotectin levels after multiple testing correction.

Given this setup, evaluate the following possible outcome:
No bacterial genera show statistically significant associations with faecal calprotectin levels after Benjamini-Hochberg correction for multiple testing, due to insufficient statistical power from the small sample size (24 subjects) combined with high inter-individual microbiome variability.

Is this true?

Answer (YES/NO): NO